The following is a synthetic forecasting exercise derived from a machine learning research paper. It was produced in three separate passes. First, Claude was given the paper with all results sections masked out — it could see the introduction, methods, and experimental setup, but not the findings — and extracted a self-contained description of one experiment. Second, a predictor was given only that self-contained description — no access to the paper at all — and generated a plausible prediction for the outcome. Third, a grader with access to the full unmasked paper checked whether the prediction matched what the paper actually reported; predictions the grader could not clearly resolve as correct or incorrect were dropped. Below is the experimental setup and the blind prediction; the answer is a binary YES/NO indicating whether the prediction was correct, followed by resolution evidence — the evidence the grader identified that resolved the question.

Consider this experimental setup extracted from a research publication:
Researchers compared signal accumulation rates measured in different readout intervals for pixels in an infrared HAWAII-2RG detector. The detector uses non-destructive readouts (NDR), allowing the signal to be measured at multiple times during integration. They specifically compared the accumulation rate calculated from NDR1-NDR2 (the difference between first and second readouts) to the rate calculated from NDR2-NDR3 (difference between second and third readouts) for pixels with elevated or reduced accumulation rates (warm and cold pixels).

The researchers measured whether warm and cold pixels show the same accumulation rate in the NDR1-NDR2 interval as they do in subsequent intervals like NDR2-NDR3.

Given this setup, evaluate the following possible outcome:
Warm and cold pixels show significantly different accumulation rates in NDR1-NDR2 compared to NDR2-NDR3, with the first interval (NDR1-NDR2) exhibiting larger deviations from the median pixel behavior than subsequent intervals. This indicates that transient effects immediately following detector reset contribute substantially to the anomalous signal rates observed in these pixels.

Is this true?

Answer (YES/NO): YES